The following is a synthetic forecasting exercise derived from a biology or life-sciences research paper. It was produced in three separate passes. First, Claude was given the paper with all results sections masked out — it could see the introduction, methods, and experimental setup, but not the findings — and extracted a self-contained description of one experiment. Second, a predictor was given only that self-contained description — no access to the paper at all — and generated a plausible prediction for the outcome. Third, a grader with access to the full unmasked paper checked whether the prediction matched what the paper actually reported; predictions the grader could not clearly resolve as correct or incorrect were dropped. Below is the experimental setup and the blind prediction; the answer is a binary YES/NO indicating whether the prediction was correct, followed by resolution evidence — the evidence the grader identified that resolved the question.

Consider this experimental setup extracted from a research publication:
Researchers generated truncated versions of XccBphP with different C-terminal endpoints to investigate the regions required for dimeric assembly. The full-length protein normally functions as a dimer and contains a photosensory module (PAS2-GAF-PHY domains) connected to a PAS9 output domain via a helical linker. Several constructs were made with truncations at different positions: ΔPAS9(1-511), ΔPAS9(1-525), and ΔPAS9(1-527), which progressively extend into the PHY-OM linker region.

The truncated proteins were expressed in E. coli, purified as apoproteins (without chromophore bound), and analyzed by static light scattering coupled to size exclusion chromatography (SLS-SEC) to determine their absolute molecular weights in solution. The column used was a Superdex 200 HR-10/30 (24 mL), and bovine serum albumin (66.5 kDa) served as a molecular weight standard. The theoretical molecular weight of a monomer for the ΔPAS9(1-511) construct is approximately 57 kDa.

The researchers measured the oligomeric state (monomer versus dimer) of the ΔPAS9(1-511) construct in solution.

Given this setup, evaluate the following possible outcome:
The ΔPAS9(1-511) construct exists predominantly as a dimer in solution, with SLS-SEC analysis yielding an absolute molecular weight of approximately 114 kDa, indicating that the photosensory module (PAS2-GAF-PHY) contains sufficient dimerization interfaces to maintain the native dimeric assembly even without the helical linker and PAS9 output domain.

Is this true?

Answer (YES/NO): NO